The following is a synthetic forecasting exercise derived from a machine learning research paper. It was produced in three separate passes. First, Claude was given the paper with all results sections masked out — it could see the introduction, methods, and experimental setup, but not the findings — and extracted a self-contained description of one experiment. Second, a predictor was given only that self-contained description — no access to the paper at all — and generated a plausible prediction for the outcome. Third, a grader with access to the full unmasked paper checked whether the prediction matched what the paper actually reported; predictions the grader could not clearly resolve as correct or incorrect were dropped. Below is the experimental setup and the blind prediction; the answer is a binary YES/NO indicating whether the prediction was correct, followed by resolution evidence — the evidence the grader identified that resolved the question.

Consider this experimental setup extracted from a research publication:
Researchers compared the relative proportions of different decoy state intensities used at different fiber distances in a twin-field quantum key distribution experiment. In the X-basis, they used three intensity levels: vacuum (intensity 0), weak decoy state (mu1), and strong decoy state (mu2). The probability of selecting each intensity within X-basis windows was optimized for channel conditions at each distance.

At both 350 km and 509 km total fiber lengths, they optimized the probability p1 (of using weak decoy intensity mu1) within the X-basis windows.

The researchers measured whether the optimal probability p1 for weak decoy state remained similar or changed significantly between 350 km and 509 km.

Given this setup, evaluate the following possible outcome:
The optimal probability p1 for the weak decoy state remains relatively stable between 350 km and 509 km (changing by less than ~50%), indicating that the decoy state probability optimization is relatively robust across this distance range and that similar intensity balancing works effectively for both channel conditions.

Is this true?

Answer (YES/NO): YES